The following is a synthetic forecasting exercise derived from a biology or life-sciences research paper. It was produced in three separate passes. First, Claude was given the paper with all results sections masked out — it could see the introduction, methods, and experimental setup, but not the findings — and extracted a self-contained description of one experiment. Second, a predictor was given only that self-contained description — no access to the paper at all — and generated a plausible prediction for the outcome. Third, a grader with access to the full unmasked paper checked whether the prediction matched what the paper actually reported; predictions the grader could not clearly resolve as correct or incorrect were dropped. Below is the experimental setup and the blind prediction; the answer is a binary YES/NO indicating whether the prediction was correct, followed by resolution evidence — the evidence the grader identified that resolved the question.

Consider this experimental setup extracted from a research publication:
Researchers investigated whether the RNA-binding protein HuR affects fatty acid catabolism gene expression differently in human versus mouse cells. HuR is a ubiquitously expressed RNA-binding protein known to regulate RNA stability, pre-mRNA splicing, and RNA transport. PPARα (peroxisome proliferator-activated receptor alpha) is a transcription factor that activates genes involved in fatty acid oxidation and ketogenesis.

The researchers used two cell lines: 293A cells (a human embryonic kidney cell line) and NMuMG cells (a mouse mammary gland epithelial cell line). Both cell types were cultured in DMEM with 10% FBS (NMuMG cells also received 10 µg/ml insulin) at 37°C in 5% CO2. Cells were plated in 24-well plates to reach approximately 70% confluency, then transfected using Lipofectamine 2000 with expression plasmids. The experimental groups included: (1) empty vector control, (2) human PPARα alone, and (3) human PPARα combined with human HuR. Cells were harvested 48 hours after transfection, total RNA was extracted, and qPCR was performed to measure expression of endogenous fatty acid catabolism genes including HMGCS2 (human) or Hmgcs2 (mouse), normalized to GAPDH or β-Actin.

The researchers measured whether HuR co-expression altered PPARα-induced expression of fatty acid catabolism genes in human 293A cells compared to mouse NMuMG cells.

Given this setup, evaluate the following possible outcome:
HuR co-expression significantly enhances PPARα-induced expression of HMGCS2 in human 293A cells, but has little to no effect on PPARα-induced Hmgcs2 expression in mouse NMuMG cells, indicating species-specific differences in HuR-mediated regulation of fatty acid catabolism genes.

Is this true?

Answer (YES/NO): NO